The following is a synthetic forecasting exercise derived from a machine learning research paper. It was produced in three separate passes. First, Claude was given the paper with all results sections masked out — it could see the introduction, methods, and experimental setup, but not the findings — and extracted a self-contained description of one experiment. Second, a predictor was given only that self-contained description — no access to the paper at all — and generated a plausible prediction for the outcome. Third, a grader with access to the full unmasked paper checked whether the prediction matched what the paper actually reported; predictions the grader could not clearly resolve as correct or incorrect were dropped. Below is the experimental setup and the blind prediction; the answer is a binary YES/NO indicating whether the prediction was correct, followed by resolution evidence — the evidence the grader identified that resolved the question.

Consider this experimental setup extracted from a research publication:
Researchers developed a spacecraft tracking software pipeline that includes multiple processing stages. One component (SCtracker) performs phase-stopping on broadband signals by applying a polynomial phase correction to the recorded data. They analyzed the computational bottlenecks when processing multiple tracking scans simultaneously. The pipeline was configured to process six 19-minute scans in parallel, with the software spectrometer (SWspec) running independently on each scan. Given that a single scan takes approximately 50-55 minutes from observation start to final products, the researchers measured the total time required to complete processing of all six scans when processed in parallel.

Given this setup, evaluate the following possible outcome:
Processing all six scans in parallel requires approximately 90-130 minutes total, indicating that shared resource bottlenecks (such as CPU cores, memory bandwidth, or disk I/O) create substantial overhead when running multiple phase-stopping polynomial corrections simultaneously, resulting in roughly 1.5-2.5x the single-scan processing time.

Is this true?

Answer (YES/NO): NO